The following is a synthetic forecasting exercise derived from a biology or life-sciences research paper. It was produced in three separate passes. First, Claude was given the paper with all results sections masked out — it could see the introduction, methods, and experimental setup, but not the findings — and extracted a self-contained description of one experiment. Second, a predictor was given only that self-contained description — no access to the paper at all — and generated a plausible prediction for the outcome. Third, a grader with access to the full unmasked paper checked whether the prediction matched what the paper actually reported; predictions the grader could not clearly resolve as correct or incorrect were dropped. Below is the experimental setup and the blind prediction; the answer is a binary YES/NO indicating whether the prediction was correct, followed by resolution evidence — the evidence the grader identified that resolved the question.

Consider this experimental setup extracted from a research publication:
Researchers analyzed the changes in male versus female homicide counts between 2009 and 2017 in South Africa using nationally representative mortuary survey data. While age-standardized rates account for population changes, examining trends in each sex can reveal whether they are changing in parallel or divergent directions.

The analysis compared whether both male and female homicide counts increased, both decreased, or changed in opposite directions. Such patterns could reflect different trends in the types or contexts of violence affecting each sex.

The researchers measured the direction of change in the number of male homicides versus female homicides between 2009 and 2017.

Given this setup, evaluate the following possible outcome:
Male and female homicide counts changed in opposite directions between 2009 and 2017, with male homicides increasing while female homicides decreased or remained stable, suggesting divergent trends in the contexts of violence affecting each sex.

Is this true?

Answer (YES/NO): YES